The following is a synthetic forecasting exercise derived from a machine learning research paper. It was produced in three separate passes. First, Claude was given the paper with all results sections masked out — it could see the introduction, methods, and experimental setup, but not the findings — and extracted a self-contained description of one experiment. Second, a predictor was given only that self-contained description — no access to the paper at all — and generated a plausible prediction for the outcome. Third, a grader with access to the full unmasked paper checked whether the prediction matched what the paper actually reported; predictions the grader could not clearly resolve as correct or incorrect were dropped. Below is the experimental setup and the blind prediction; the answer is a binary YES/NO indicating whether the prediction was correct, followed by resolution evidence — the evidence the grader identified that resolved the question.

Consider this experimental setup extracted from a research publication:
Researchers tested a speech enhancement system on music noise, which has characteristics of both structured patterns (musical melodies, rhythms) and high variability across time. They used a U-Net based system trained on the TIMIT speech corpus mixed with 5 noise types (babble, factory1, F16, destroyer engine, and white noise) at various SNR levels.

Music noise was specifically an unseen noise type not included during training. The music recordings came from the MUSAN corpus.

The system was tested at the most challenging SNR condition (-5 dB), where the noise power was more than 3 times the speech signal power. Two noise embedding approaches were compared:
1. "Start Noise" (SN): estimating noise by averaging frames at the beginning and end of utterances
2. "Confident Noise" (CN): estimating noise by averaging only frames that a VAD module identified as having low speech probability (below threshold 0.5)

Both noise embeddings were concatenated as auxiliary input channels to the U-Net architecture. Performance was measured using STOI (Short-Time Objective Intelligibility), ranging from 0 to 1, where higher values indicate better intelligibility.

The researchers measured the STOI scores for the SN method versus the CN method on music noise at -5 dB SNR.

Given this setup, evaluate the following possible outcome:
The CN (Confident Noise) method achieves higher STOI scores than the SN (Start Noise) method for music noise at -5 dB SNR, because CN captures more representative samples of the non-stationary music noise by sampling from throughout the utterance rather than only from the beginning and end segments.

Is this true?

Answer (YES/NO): YES